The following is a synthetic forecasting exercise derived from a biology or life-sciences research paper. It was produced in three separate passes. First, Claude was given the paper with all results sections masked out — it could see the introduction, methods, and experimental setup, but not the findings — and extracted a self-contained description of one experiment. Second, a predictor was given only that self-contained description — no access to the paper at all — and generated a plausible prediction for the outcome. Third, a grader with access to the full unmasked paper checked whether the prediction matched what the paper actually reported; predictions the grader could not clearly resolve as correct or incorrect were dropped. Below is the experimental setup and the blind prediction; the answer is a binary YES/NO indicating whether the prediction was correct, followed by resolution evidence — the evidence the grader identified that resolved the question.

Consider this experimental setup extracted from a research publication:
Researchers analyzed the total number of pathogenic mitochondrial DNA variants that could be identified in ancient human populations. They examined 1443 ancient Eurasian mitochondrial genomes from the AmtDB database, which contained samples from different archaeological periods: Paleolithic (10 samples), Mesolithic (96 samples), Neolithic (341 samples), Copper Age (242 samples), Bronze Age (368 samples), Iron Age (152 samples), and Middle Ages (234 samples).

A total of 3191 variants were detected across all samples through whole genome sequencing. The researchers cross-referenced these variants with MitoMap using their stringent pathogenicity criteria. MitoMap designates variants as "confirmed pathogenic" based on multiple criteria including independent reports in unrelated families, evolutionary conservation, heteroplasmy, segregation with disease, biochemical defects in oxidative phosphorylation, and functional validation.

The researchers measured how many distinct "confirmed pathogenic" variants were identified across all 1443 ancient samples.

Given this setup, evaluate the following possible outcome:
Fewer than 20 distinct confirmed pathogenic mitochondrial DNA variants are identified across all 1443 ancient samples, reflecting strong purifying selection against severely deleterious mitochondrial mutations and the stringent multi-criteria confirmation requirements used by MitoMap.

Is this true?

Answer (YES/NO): YES